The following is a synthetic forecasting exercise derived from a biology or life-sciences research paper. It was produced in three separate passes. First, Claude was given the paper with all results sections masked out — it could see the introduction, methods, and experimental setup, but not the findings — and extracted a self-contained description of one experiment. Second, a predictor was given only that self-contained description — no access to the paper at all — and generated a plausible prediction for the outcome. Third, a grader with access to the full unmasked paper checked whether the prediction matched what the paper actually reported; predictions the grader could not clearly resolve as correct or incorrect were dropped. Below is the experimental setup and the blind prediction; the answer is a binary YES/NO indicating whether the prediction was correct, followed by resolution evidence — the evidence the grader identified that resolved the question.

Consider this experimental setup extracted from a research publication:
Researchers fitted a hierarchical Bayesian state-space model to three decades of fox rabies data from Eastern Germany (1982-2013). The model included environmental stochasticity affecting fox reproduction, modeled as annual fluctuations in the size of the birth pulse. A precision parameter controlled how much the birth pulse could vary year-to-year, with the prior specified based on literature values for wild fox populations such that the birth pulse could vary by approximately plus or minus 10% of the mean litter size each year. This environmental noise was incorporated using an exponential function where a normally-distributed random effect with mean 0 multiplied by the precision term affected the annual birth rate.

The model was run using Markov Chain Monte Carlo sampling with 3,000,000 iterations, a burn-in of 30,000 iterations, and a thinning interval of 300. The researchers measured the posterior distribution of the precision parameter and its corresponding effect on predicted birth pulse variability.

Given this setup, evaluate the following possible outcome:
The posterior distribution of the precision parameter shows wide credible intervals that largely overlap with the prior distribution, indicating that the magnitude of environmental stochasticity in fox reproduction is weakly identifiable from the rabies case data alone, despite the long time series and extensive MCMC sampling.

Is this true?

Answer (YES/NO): NO